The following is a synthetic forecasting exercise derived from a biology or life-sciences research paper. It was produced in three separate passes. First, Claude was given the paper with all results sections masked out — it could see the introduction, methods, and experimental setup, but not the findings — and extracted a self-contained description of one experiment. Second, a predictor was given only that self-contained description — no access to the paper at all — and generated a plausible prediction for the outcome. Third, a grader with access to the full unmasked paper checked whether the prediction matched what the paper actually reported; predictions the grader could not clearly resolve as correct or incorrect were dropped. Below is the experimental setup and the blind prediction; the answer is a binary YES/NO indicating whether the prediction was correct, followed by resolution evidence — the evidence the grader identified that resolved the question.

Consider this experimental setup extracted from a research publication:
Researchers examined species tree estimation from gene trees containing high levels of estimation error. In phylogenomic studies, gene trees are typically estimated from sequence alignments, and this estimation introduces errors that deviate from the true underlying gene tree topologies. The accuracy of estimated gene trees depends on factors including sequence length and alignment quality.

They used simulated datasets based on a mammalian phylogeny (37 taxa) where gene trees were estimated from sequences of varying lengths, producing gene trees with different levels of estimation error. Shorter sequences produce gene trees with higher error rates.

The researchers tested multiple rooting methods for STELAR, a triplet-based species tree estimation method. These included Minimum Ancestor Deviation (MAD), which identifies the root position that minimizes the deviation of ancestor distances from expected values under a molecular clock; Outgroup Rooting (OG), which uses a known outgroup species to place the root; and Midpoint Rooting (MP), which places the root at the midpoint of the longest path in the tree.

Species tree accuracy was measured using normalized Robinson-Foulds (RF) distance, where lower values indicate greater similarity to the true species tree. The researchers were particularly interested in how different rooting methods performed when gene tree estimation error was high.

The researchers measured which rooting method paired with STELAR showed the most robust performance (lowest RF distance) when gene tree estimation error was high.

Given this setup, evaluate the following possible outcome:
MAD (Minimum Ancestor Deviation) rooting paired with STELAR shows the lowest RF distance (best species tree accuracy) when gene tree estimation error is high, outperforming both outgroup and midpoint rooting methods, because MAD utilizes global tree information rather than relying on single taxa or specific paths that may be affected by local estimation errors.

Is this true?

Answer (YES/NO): NO